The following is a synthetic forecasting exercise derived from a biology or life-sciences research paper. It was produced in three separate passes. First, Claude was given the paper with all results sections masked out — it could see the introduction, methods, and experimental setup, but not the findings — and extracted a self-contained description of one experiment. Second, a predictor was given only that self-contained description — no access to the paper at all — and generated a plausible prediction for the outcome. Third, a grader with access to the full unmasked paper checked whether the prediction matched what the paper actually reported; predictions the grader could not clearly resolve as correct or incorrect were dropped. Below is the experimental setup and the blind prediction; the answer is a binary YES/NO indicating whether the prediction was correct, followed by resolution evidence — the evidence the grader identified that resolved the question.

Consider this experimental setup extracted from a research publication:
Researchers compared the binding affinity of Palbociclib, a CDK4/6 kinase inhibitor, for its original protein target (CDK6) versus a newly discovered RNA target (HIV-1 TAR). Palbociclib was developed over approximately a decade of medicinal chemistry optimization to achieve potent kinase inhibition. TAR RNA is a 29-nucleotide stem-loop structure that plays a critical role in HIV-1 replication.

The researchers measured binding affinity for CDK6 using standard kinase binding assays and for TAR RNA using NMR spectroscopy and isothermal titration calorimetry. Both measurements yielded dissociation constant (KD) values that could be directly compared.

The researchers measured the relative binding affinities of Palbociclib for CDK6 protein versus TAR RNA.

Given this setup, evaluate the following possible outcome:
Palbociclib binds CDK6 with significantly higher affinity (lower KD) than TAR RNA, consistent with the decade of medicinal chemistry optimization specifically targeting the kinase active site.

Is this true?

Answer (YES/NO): NO